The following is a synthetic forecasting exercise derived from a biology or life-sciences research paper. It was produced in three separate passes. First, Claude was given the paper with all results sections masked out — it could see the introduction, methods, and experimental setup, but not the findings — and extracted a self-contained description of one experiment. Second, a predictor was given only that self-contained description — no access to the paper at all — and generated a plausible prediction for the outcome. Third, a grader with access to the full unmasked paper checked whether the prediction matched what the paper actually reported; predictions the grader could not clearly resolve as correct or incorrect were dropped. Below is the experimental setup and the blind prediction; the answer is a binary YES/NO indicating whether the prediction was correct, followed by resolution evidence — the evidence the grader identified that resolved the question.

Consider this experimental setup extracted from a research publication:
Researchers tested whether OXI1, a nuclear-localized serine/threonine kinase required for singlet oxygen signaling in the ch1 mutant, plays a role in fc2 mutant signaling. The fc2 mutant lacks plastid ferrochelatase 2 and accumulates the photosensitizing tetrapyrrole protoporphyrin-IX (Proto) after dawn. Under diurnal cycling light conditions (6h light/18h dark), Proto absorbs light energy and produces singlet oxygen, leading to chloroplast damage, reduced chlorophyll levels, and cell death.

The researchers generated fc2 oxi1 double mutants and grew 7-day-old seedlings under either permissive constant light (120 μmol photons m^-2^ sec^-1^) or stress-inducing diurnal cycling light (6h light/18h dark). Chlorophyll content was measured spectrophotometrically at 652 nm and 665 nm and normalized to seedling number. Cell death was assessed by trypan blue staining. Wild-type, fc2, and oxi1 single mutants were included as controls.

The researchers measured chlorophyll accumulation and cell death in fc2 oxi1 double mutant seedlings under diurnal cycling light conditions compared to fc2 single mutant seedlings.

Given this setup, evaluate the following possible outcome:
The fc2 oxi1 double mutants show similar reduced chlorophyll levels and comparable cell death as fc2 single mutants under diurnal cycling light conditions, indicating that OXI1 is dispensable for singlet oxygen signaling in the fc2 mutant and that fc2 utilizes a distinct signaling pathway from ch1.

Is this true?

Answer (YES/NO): NO